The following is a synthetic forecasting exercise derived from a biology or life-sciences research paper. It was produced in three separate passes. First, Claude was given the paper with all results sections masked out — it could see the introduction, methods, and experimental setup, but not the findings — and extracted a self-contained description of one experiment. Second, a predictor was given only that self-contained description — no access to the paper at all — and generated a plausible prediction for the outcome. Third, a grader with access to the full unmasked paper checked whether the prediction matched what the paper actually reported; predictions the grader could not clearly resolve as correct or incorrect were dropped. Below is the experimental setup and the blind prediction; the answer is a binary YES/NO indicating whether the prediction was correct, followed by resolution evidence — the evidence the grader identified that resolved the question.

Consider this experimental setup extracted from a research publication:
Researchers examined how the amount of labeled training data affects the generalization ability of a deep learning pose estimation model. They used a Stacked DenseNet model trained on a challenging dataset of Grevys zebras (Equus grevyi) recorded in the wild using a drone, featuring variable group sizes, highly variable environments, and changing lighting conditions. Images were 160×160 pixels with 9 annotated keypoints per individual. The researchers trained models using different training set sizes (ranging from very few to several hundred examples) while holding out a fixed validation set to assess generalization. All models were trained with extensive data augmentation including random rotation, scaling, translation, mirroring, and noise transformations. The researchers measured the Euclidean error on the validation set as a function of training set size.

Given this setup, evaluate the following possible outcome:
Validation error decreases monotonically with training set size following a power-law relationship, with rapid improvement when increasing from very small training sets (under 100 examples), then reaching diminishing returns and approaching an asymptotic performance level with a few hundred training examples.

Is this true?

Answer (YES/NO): NO